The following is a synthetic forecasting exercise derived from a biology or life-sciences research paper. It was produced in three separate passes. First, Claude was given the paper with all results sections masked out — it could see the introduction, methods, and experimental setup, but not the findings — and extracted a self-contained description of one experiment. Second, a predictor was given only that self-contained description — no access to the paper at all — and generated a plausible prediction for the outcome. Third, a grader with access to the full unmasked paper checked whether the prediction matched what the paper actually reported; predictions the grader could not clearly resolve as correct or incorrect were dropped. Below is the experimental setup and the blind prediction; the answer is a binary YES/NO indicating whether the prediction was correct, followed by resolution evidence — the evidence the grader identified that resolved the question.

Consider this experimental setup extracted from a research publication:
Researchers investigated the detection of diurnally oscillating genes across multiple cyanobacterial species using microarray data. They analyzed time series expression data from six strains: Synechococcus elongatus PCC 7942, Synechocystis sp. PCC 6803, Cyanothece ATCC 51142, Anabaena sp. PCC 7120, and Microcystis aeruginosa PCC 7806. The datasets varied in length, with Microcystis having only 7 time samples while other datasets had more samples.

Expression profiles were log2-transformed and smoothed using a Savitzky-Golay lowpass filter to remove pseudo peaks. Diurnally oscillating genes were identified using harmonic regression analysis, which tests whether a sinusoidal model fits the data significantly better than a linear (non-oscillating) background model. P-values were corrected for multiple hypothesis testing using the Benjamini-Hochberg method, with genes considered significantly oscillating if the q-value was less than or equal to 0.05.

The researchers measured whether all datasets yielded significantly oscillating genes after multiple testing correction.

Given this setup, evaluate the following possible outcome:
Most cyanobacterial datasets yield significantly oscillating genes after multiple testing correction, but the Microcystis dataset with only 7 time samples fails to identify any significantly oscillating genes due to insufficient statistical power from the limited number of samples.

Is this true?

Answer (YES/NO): YES